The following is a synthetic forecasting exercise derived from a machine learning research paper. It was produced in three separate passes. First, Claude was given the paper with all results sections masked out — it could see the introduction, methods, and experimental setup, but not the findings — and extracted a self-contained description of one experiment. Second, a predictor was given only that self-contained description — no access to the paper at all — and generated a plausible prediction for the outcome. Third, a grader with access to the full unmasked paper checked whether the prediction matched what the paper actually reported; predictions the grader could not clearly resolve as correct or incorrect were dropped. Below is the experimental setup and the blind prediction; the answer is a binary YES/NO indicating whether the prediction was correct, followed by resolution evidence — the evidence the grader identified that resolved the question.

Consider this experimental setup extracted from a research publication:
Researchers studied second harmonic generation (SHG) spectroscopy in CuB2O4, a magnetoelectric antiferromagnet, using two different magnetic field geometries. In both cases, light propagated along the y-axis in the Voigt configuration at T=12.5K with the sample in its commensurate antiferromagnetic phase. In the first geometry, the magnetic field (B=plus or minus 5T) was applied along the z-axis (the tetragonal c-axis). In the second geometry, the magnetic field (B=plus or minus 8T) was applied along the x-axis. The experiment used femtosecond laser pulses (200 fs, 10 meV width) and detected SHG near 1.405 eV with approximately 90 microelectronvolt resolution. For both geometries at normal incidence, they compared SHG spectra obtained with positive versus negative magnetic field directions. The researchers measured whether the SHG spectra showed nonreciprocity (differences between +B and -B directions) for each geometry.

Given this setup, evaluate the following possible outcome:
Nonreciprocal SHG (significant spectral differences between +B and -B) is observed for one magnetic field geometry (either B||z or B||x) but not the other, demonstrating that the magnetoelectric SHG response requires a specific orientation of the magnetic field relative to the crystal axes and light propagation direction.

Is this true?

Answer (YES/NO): YES